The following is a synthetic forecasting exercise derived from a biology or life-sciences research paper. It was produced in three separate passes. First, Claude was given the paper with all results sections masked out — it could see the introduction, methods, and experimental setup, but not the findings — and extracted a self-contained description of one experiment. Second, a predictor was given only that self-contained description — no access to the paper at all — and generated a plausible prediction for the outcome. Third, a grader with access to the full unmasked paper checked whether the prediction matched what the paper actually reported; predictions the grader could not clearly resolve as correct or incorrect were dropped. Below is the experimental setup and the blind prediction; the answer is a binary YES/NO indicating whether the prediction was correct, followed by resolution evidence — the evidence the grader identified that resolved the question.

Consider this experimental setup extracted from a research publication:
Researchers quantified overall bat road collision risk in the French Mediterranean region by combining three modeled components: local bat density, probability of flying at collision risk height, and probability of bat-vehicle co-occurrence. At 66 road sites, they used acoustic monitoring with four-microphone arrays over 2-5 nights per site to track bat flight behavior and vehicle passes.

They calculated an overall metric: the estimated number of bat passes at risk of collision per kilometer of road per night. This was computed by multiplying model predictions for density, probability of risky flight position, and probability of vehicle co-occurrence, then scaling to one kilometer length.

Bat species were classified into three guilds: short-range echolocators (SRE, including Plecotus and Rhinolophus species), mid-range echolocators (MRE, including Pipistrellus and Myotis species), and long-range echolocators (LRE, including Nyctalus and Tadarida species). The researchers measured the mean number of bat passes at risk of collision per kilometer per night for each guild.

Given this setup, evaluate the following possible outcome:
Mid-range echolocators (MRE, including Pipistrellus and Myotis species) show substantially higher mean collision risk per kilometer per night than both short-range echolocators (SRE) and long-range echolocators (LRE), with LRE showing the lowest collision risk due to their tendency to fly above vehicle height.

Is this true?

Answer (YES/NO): NO